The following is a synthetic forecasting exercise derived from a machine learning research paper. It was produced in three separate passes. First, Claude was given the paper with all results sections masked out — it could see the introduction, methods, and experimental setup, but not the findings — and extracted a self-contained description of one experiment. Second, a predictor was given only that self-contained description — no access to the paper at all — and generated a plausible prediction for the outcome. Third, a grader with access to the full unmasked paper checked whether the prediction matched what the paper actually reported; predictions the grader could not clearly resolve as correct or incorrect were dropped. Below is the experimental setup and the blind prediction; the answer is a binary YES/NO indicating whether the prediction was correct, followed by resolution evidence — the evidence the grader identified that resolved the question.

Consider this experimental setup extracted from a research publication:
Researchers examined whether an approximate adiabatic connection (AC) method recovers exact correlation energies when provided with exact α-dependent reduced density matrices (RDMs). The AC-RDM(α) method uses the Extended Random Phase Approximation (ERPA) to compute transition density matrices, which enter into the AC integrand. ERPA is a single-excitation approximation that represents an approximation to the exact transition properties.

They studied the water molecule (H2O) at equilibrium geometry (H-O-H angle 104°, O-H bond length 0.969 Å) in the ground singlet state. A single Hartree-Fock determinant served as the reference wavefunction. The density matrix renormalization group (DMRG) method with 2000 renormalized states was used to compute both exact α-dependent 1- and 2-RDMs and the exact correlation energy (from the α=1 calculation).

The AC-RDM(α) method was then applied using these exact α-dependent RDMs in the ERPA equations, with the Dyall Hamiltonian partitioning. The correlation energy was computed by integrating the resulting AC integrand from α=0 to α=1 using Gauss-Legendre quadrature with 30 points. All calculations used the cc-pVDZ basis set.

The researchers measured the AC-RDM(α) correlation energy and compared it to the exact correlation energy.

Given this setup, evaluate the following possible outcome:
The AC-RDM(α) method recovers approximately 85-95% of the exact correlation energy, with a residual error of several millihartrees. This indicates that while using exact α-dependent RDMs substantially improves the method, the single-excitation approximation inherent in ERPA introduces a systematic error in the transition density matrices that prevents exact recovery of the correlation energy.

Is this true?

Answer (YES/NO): NO